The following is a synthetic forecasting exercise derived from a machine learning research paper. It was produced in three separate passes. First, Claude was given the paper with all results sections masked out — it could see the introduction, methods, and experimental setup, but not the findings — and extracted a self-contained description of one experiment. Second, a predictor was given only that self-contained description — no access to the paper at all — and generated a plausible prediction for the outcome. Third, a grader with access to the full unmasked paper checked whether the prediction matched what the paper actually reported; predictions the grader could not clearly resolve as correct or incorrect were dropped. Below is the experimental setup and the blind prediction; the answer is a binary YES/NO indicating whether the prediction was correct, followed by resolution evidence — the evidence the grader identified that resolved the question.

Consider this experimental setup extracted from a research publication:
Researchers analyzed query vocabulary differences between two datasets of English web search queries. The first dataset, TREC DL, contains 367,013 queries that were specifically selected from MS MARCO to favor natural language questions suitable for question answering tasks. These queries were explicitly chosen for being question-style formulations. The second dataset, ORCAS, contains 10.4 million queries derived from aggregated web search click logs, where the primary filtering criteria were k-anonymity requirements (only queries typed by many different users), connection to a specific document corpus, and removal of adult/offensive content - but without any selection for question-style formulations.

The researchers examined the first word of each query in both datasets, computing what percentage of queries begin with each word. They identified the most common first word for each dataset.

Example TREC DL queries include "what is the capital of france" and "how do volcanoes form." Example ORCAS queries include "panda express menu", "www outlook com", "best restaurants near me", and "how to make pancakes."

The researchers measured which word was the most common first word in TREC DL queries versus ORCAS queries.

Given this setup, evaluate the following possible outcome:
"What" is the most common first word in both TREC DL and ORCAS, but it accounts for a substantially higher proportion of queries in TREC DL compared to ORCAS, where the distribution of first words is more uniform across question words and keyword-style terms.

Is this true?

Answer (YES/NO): NO